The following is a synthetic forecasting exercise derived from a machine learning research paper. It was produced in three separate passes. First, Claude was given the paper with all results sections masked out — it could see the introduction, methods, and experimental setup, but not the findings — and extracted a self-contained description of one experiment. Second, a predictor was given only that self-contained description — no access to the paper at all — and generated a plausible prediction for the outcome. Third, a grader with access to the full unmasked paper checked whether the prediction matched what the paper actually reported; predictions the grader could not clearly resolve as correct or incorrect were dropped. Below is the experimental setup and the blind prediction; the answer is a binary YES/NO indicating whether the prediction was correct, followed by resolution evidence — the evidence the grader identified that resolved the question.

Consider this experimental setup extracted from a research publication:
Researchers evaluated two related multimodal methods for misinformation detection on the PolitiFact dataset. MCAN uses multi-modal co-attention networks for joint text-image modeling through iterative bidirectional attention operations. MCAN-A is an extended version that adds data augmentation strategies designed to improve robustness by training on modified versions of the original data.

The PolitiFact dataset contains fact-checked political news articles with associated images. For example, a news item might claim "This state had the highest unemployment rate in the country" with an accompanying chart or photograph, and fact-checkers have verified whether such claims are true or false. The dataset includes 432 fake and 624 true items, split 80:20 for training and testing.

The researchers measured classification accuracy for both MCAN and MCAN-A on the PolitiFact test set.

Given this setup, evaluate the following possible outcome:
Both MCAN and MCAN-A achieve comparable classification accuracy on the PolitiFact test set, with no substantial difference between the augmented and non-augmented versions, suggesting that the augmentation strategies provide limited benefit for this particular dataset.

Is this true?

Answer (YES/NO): NO